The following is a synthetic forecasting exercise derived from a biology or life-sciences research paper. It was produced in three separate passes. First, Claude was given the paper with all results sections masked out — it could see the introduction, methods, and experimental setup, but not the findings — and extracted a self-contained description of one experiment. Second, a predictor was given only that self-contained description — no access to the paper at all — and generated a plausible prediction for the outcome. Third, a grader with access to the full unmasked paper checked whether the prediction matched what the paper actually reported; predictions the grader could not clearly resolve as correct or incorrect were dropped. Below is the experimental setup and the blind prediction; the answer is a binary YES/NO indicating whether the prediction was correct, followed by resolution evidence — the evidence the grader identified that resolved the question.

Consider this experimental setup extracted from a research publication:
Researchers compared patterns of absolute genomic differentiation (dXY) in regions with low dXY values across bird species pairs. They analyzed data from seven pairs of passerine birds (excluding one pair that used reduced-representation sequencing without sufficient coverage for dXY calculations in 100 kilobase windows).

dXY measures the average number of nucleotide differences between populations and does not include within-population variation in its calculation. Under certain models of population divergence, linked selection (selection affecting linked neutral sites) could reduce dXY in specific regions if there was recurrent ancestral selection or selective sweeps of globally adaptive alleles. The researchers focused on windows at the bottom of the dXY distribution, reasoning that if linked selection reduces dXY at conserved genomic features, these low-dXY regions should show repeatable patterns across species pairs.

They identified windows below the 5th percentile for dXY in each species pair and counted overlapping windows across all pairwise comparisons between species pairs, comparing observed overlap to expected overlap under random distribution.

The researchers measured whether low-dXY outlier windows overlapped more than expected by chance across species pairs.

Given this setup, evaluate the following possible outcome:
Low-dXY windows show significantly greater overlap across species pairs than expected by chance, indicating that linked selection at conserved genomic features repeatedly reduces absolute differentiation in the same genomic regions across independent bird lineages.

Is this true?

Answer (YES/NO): YES